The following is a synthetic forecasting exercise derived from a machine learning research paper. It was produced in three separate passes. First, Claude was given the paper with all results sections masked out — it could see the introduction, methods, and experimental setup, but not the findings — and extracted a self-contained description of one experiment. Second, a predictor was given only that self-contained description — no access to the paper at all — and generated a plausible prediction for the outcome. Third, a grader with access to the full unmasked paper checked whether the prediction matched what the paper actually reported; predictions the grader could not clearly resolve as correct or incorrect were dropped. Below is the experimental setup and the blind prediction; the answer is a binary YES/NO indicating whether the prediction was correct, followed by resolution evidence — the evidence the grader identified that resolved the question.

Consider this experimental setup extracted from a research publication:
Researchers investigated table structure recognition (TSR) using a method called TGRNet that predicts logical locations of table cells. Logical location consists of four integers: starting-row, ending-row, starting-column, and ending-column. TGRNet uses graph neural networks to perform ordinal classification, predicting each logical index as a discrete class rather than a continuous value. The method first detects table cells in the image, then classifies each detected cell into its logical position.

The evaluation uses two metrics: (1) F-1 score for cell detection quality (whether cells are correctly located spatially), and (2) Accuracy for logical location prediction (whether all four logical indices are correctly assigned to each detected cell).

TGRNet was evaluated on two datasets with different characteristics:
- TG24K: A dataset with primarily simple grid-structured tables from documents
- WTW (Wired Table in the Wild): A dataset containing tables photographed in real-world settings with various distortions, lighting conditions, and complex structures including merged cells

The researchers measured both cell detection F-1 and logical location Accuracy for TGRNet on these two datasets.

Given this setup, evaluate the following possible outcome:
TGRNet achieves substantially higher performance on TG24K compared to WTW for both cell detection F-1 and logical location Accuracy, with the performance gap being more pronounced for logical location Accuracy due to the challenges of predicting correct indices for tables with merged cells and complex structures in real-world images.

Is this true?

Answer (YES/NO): YES